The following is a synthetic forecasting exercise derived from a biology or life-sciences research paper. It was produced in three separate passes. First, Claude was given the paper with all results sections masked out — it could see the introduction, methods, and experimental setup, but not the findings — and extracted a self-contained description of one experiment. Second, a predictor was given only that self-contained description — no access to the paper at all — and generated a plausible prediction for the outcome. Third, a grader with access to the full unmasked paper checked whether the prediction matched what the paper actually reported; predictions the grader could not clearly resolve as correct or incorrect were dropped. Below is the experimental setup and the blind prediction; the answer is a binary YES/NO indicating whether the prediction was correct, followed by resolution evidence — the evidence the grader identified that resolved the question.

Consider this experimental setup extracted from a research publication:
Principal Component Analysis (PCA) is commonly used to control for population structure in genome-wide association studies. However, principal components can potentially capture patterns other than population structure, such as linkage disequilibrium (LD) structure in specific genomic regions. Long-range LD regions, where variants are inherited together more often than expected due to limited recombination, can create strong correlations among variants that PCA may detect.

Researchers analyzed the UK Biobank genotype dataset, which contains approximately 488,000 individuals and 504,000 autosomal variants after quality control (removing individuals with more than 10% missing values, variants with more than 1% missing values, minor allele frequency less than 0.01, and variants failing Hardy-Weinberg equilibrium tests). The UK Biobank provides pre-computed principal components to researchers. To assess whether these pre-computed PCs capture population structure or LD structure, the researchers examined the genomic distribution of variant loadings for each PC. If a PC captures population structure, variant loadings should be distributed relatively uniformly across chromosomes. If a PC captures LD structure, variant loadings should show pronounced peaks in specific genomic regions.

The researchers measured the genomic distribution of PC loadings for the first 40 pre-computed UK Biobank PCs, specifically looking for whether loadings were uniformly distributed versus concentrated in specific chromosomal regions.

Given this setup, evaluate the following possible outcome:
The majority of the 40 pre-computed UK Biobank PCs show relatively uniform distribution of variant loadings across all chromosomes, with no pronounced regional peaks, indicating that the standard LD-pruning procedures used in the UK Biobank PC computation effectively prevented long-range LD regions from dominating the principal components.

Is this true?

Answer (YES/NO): NO